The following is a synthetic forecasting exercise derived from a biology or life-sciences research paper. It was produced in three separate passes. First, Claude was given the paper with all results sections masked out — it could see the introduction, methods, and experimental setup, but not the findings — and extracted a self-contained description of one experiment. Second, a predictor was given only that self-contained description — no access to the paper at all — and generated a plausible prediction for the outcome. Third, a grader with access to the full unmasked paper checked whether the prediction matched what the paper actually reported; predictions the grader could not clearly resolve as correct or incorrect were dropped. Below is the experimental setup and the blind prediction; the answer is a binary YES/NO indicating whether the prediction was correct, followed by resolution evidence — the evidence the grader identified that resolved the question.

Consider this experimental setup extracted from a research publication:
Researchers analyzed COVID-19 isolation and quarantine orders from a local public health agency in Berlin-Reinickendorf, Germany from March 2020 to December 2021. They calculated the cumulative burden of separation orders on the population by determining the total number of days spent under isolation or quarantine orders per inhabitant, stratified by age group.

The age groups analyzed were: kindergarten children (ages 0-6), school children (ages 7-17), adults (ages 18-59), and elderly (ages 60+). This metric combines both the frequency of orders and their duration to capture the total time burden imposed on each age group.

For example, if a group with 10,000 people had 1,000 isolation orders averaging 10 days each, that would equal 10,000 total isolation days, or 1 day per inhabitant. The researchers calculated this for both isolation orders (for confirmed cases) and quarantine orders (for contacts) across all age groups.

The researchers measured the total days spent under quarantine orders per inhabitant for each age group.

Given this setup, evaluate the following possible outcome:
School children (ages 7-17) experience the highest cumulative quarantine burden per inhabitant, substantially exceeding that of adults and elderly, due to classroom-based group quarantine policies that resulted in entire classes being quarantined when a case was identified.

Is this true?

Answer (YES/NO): YES